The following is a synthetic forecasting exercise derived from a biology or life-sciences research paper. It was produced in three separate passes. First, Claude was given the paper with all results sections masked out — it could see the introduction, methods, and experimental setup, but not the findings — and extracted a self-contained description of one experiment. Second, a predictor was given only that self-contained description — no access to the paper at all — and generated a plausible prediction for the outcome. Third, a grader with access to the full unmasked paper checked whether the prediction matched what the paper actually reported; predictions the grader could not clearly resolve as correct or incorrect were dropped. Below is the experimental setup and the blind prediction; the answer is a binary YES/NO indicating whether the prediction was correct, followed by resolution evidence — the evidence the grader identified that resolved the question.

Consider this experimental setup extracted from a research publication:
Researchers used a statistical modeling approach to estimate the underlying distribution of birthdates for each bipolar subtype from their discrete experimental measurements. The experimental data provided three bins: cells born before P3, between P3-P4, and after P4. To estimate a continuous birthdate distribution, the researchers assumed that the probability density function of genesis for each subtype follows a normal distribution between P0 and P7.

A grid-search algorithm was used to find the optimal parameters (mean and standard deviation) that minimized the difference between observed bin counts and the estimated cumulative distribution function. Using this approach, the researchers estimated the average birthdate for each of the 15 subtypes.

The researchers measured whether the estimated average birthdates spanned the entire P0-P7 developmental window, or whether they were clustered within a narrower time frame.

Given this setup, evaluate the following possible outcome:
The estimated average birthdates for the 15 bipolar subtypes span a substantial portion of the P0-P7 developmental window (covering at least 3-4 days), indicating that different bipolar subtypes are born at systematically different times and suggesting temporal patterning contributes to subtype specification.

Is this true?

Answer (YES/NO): NO